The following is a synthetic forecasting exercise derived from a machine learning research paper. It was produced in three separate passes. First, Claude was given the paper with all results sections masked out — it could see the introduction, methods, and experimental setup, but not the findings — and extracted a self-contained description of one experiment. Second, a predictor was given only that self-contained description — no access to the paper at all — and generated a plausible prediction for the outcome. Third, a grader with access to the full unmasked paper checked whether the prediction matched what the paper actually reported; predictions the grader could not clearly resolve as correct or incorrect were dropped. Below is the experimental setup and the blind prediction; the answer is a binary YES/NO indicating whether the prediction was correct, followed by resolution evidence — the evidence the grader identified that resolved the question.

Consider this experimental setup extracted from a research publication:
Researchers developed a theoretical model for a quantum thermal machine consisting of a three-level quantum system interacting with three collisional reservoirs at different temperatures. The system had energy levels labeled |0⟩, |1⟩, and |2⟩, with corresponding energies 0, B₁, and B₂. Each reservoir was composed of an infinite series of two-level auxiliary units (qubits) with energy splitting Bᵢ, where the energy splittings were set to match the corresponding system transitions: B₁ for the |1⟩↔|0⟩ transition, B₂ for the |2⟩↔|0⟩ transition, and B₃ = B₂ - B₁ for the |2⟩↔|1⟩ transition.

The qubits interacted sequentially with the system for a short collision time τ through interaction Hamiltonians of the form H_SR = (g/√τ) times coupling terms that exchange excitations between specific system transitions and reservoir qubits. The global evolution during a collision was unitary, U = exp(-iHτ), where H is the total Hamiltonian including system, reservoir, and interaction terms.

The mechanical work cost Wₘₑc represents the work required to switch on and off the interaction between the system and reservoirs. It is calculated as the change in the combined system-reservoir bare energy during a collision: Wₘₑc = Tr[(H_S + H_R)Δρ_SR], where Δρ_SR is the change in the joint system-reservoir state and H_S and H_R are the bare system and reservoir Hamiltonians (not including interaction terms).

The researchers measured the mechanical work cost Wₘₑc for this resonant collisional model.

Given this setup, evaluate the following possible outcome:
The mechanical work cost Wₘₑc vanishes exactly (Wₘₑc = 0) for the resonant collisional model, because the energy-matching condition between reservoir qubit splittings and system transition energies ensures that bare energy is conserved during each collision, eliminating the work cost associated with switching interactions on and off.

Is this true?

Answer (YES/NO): YES